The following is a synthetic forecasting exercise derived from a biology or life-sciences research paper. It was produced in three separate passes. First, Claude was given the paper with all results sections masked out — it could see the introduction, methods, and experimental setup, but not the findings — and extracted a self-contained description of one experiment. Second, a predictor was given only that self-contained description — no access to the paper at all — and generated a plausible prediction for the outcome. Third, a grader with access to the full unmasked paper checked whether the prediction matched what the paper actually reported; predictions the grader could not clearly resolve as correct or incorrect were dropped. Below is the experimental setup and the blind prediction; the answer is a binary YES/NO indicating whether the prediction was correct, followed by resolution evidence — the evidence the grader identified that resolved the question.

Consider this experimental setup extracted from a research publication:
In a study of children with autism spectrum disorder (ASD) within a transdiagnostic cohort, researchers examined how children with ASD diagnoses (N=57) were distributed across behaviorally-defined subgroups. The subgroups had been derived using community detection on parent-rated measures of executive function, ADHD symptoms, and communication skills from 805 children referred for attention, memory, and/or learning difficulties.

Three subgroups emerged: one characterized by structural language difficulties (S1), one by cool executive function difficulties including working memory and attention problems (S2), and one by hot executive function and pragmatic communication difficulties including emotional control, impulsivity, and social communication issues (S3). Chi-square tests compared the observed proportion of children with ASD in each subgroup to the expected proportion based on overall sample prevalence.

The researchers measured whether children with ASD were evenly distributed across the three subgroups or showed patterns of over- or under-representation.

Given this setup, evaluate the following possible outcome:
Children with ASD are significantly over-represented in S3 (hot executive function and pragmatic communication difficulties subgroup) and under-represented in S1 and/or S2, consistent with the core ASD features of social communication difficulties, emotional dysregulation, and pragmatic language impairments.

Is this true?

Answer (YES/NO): YES